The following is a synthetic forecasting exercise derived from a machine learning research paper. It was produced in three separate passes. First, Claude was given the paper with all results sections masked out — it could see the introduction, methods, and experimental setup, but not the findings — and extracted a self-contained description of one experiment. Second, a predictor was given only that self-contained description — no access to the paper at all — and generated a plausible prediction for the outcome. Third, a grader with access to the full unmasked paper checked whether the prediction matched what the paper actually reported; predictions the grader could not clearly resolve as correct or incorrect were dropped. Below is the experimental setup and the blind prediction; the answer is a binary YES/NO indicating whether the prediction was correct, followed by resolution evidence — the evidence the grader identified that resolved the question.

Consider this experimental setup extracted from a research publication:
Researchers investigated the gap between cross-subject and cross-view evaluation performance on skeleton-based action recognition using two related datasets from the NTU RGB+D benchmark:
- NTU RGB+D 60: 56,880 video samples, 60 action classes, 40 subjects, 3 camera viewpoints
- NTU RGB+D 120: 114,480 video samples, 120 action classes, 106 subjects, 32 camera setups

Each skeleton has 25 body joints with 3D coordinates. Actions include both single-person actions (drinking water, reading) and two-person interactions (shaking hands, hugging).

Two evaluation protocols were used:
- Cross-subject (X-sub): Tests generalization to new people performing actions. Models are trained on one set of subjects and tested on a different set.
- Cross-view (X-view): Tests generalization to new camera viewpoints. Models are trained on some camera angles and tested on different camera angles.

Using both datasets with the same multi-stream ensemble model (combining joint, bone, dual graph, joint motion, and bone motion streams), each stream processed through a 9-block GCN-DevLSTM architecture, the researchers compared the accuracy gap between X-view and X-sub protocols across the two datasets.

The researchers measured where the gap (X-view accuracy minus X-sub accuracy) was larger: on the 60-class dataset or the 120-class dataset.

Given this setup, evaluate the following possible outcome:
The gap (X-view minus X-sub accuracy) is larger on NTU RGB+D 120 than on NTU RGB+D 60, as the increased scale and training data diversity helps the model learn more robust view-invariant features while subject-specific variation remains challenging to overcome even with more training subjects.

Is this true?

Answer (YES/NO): NO